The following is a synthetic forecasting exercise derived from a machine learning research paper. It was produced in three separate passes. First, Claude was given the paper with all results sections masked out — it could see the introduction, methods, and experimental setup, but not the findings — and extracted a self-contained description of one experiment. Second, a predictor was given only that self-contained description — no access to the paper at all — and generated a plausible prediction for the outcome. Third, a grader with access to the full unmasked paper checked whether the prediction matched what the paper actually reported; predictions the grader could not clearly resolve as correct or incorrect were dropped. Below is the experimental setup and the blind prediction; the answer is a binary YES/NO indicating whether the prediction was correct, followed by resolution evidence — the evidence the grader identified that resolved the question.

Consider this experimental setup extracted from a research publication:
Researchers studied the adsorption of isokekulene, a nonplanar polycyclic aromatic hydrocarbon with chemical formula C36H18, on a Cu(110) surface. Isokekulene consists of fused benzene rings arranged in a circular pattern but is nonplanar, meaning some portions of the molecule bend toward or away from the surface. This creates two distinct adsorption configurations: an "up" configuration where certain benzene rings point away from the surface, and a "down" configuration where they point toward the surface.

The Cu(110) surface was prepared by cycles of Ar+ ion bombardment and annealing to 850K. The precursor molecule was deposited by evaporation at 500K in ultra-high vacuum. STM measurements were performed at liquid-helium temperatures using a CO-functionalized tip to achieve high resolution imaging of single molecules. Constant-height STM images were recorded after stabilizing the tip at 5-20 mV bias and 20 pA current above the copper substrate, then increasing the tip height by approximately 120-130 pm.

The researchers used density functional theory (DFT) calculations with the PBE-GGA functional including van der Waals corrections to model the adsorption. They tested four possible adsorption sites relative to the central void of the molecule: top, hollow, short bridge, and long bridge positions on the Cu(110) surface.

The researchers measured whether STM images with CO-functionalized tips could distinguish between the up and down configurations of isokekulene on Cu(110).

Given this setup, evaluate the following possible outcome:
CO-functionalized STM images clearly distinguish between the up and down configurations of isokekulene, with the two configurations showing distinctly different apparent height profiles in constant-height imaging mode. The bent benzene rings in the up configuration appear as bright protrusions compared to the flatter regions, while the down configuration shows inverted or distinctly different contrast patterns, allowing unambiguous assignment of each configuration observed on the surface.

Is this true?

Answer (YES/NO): NO